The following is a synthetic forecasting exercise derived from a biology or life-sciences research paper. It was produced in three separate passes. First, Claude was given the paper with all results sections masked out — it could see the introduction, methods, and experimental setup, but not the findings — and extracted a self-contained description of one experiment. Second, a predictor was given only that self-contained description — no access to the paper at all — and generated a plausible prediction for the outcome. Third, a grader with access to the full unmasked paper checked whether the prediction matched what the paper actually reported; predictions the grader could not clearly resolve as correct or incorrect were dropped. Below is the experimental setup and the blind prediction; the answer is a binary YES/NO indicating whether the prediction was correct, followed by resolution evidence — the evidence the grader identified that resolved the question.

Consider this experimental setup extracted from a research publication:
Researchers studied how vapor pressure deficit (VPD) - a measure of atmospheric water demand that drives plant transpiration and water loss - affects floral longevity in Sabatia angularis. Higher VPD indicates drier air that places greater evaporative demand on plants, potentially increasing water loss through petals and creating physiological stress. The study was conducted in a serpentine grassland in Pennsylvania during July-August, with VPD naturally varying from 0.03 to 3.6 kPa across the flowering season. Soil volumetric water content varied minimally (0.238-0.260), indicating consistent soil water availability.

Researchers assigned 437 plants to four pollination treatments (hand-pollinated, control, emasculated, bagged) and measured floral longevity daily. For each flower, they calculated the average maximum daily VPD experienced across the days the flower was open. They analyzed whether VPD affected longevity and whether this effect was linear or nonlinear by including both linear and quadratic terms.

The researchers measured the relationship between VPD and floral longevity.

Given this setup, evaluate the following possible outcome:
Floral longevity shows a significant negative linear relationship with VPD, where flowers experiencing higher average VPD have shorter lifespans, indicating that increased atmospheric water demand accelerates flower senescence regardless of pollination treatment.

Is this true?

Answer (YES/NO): NO